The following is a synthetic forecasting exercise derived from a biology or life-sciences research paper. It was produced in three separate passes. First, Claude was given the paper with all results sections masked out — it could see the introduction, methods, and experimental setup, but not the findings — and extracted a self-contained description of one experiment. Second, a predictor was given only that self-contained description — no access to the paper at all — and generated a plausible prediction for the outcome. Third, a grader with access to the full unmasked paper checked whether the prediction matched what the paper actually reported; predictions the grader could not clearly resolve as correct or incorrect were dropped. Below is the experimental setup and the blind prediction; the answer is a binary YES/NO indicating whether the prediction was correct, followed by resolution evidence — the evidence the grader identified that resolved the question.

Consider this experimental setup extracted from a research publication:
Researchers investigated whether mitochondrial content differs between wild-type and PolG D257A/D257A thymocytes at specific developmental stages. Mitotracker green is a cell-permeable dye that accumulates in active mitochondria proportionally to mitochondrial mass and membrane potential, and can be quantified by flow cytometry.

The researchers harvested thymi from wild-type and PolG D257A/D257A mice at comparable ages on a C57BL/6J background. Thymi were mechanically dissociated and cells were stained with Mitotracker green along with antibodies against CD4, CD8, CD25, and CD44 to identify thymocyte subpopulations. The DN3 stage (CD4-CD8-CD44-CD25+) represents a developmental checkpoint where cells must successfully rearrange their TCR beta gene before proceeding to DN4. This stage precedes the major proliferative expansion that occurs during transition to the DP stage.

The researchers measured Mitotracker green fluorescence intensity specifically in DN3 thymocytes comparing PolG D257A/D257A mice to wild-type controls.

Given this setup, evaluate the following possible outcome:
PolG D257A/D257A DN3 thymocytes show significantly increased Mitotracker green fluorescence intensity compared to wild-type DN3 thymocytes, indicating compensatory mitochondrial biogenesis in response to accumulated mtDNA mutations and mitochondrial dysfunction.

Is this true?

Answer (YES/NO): NO